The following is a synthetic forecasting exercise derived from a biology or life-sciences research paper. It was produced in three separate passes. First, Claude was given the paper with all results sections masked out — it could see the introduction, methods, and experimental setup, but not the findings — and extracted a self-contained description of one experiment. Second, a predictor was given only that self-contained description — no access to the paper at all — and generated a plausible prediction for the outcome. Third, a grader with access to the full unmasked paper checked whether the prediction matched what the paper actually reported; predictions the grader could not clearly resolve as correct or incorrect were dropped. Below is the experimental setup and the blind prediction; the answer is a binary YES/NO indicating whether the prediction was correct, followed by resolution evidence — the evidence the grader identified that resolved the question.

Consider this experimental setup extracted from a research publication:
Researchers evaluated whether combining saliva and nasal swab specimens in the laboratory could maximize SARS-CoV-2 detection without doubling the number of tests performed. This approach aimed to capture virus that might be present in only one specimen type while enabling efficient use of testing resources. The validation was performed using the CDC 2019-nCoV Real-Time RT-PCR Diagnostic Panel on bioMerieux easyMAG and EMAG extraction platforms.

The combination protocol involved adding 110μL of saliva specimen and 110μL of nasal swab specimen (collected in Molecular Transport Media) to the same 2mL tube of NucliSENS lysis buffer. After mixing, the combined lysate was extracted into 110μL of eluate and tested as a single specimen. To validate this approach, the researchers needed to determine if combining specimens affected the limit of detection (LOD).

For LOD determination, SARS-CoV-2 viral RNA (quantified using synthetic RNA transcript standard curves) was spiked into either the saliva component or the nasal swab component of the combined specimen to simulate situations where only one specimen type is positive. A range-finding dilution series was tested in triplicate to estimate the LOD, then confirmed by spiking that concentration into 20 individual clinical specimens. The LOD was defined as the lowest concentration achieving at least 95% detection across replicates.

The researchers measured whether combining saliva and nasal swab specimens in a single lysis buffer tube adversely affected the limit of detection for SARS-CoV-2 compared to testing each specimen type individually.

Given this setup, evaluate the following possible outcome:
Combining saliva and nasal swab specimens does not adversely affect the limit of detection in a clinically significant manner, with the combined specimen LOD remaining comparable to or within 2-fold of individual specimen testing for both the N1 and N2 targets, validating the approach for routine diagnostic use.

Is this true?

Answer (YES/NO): YES